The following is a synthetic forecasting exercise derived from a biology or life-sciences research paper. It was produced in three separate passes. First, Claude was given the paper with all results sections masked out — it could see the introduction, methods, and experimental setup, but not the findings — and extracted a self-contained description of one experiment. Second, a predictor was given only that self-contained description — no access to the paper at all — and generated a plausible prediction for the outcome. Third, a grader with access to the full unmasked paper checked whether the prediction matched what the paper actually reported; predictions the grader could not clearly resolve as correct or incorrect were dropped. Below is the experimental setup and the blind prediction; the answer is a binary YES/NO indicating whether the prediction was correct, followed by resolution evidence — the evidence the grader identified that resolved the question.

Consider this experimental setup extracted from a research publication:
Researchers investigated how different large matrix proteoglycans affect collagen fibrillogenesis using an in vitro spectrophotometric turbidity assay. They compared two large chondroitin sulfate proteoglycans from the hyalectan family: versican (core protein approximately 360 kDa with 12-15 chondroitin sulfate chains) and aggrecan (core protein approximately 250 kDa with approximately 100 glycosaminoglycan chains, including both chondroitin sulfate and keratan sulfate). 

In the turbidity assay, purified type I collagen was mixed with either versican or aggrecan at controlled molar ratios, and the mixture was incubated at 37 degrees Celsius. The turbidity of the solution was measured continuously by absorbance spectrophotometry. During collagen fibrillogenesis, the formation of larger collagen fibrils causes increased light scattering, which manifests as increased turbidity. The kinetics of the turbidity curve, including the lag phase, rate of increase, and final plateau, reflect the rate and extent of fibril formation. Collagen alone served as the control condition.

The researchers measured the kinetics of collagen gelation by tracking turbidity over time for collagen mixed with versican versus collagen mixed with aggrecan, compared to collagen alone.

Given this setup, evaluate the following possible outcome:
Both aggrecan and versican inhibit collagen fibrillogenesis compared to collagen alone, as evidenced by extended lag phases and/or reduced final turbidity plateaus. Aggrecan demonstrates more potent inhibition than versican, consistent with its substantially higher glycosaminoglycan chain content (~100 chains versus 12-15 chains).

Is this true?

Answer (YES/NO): NO